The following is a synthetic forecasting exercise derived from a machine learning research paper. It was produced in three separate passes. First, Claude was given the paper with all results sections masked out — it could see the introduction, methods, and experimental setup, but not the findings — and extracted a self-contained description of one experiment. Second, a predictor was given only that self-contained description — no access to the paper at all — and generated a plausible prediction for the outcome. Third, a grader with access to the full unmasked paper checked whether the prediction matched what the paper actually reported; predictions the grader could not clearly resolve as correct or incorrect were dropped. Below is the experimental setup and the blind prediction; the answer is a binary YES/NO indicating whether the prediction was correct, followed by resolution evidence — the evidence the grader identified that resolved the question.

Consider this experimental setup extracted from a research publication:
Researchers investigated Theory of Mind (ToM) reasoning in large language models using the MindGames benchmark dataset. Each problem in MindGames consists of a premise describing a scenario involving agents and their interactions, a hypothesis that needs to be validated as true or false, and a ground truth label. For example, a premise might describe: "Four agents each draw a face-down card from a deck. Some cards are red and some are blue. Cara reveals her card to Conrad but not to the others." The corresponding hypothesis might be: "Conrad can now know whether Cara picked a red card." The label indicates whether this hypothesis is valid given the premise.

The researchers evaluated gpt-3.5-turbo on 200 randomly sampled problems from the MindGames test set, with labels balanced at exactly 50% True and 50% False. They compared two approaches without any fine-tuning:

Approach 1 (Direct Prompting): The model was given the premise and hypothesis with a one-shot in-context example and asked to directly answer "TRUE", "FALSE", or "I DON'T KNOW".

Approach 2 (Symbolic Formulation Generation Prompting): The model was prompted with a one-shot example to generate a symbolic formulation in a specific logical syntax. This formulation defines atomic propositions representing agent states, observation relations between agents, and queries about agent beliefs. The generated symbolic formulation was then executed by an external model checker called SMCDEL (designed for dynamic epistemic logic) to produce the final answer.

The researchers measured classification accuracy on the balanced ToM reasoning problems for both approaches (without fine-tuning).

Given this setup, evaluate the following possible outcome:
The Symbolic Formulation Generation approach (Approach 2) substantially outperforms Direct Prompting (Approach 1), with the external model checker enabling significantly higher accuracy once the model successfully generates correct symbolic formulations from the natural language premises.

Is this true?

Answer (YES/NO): NO